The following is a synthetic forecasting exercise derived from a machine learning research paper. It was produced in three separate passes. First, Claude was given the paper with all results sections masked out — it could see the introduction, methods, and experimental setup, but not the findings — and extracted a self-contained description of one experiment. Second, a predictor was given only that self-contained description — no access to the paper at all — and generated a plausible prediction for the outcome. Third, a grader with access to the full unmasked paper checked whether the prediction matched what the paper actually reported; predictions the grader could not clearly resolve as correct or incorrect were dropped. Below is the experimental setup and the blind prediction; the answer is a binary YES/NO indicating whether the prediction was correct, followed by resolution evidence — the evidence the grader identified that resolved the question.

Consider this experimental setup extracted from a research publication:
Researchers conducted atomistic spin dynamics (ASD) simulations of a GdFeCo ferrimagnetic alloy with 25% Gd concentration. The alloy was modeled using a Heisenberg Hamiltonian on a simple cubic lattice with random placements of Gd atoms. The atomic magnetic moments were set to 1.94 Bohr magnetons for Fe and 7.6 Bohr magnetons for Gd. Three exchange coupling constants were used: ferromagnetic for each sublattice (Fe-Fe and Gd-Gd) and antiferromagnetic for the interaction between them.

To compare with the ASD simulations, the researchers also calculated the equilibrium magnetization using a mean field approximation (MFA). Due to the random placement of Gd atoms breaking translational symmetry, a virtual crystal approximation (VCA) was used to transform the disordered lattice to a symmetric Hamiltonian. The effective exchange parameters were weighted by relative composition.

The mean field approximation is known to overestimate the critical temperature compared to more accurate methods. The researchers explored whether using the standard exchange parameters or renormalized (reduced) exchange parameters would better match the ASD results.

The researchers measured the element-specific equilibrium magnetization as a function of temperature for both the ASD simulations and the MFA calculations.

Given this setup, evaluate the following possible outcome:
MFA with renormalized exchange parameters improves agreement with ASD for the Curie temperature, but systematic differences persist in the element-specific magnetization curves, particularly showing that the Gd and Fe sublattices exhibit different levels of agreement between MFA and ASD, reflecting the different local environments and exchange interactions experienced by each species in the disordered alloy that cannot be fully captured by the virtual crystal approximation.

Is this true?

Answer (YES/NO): NO